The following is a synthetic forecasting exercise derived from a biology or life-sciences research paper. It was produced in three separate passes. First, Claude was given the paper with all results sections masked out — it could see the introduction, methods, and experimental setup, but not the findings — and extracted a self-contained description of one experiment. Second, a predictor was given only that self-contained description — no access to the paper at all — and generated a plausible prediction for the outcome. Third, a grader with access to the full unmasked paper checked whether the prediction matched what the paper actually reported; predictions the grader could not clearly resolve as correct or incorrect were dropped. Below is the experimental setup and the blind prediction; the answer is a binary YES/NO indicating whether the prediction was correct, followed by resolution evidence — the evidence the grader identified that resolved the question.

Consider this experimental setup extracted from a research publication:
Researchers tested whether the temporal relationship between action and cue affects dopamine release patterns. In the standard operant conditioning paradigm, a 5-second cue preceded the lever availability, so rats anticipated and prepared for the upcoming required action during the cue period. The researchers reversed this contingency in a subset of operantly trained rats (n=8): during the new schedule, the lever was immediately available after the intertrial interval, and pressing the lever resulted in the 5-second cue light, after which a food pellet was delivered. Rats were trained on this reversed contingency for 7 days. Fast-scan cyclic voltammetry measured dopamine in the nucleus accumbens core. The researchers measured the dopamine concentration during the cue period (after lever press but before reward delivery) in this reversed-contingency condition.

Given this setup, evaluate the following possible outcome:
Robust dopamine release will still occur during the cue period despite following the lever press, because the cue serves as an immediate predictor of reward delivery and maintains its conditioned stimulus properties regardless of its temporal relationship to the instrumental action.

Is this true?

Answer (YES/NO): NO